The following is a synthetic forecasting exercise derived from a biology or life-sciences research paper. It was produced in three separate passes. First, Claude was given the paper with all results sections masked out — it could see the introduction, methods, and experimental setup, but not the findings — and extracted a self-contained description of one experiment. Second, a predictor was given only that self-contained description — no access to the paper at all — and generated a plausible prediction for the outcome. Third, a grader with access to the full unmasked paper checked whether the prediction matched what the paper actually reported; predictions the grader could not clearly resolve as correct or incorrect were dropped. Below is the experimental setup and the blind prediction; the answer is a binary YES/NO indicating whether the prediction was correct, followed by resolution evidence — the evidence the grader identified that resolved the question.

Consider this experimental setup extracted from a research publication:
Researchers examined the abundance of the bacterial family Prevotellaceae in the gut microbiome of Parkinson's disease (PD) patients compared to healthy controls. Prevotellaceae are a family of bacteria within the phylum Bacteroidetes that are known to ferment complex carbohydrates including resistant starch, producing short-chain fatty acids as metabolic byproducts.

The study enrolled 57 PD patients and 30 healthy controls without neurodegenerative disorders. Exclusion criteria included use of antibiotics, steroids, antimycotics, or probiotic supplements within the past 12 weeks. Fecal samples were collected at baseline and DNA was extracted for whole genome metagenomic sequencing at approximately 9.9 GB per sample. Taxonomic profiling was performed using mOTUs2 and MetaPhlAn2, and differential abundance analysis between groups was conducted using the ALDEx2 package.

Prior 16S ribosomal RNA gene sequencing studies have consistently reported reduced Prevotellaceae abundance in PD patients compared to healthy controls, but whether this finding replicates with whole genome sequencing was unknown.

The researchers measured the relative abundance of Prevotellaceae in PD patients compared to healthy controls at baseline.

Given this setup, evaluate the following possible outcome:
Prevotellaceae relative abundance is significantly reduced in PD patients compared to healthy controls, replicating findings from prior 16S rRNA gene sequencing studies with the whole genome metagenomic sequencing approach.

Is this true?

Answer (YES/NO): NO